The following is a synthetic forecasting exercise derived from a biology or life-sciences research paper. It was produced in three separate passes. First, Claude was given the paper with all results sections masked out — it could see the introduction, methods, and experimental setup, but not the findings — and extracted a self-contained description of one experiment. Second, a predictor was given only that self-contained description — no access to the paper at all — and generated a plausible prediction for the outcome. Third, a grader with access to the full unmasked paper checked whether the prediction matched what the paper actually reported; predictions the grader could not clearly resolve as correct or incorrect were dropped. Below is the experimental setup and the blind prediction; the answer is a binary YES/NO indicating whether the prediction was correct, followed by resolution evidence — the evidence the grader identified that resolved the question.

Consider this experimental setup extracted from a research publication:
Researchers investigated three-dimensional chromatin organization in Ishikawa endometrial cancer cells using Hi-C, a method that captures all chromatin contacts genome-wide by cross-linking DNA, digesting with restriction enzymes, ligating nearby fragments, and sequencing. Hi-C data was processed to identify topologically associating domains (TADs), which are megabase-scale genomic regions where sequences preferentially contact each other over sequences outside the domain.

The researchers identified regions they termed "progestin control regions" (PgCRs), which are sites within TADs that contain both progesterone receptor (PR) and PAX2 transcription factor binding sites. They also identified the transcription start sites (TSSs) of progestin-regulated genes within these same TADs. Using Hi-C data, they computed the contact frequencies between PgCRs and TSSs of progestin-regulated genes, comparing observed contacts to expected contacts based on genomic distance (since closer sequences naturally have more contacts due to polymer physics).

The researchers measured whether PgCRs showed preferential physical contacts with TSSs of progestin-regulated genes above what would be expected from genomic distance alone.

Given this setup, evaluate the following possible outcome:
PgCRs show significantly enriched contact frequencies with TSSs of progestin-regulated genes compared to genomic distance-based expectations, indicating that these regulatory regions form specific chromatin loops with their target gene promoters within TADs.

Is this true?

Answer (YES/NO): YES